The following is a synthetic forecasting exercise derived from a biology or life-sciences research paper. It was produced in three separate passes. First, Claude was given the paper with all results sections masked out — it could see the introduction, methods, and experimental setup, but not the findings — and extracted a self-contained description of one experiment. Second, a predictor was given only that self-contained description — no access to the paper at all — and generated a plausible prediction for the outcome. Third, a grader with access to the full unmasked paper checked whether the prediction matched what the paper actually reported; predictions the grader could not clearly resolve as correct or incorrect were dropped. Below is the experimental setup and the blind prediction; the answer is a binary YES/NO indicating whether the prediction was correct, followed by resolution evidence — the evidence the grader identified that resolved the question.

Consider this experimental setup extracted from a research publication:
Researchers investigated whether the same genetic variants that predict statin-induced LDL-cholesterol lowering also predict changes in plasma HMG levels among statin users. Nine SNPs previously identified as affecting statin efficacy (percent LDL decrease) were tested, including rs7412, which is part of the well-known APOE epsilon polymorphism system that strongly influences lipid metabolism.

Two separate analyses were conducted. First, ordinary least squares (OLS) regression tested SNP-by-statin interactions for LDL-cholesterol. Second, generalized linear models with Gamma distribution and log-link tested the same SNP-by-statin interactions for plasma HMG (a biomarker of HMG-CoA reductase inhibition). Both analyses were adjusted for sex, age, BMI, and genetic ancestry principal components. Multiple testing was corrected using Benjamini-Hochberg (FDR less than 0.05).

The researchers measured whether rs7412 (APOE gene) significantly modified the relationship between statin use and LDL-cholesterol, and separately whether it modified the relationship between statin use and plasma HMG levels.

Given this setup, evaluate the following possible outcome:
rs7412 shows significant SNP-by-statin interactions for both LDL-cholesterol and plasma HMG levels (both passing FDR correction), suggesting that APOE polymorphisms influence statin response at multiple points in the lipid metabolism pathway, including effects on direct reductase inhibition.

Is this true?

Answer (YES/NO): NO